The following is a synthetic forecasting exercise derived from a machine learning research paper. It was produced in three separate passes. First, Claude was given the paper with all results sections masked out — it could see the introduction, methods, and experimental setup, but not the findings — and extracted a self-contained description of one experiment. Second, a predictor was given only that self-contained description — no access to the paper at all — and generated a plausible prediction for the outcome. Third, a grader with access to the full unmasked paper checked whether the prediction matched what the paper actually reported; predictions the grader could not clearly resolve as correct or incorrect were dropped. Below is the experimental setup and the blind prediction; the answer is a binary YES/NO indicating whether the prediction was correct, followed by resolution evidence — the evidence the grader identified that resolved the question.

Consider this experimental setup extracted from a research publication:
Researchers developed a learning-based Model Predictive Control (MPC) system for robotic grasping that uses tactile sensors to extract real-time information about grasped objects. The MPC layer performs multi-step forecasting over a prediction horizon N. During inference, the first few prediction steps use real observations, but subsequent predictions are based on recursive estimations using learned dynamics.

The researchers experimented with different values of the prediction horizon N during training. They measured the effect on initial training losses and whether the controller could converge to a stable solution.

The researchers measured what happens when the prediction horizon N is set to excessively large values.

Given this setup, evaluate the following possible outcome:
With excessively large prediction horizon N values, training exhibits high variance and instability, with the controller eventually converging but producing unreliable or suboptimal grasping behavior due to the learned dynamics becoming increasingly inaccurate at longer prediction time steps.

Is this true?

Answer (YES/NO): NO